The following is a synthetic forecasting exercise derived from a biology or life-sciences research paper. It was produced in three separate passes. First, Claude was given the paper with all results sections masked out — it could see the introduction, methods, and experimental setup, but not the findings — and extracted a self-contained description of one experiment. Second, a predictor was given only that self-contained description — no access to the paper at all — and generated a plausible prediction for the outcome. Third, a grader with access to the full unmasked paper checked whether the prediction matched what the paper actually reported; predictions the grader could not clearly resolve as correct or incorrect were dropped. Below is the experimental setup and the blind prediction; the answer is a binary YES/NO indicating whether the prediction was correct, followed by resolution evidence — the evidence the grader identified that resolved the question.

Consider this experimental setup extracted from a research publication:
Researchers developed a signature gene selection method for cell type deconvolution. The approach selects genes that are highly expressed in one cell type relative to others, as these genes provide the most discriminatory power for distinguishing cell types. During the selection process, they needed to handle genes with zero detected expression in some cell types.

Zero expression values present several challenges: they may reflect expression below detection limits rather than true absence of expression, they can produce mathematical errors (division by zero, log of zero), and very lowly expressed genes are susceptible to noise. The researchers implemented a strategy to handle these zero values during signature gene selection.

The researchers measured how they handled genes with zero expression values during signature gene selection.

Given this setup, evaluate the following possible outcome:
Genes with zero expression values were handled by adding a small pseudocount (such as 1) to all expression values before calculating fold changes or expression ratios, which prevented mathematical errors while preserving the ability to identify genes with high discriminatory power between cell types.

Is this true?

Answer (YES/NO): NO